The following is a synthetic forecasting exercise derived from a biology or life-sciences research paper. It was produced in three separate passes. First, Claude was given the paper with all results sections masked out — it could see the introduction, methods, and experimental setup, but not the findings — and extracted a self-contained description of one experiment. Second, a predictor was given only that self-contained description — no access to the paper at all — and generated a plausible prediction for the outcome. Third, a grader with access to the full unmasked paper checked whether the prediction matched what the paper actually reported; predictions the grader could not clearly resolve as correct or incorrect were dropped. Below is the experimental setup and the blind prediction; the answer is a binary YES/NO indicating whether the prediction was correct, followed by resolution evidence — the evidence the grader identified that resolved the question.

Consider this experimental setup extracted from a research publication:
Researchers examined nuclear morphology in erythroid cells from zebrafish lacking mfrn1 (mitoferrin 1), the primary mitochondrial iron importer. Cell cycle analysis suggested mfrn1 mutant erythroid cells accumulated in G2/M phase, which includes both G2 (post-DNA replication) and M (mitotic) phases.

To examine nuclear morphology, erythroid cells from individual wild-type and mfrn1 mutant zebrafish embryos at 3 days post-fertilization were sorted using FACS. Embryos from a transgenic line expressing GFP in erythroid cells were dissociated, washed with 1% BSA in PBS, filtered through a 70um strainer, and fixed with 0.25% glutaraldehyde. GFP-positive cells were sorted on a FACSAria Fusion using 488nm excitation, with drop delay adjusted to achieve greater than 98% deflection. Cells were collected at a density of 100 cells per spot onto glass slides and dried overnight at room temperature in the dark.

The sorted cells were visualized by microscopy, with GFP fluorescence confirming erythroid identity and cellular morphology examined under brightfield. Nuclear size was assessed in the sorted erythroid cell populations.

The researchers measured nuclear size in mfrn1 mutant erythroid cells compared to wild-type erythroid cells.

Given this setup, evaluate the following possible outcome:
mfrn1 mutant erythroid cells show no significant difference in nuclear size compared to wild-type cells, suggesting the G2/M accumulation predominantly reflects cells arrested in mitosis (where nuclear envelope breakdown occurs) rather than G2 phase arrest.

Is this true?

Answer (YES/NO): NO